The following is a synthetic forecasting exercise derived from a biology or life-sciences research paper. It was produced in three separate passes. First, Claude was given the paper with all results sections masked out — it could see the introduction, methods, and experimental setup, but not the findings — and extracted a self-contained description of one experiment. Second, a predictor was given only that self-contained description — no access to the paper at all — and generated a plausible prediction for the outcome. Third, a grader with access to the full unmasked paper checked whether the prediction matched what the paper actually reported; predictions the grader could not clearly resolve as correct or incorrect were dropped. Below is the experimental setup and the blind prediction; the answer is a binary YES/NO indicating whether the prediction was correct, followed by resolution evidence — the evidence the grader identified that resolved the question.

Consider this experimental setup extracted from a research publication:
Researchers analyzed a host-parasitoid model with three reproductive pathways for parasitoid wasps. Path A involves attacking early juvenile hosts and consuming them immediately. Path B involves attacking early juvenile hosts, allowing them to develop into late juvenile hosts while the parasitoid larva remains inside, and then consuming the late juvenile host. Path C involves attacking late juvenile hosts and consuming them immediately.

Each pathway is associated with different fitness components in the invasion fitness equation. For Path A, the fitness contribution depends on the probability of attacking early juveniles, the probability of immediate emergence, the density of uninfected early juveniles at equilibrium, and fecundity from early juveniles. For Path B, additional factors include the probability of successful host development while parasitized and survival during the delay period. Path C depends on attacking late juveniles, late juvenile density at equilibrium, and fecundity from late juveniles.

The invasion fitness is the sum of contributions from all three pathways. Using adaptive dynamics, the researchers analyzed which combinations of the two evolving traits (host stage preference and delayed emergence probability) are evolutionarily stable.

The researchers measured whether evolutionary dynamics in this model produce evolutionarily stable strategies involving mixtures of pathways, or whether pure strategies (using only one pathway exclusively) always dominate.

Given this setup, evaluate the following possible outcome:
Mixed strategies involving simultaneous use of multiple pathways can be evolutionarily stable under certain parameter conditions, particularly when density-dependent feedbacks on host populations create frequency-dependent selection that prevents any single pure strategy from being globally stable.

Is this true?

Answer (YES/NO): NO